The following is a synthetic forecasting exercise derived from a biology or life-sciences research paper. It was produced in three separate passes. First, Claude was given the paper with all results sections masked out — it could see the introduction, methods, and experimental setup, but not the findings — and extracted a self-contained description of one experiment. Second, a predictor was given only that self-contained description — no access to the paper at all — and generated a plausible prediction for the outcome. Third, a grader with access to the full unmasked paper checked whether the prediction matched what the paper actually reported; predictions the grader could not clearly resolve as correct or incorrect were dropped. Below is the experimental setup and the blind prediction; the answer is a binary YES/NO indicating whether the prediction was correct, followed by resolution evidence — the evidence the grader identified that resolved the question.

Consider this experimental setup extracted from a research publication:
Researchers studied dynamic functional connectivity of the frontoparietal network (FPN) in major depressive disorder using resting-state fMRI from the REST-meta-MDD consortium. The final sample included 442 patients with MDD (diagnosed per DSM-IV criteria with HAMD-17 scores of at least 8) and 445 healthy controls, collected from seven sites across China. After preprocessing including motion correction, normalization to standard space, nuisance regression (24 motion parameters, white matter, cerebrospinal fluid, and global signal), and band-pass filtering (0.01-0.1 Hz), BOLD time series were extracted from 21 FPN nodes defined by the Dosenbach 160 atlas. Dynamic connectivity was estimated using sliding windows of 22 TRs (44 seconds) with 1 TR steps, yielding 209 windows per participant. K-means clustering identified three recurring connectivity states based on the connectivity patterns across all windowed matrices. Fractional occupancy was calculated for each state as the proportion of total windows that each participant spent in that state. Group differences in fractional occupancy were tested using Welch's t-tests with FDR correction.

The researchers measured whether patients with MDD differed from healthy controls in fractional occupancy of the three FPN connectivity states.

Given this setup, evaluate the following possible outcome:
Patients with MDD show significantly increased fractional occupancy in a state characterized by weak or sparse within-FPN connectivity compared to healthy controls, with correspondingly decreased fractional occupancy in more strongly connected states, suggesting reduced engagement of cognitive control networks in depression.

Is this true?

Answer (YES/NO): NO